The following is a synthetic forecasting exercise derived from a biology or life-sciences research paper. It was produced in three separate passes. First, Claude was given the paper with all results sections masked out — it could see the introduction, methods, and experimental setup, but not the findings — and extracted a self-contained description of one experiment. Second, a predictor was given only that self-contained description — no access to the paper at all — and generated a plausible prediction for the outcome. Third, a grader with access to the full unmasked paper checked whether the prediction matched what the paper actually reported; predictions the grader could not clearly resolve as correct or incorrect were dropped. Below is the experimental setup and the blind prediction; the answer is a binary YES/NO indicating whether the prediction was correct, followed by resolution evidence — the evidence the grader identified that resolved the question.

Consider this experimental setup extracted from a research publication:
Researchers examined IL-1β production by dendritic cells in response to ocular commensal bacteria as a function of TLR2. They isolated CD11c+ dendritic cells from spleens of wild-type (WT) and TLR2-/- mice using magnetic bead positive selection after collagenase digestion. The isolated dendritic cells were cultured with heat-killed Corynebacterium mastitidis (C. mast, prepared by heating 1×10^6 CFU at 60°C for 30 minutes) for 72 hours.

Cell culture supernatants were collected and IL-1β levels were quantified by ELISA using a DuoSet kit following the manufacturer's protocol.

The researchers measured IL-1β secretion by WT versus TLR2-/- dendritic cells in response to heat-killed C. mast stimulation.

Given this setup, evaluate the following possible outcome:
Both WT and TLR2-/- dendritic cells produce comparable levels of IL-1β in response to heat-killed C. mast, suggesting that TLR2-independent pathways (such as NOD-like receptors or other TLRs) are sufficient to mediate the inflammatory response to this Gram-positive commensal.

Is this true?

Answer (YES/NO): NO